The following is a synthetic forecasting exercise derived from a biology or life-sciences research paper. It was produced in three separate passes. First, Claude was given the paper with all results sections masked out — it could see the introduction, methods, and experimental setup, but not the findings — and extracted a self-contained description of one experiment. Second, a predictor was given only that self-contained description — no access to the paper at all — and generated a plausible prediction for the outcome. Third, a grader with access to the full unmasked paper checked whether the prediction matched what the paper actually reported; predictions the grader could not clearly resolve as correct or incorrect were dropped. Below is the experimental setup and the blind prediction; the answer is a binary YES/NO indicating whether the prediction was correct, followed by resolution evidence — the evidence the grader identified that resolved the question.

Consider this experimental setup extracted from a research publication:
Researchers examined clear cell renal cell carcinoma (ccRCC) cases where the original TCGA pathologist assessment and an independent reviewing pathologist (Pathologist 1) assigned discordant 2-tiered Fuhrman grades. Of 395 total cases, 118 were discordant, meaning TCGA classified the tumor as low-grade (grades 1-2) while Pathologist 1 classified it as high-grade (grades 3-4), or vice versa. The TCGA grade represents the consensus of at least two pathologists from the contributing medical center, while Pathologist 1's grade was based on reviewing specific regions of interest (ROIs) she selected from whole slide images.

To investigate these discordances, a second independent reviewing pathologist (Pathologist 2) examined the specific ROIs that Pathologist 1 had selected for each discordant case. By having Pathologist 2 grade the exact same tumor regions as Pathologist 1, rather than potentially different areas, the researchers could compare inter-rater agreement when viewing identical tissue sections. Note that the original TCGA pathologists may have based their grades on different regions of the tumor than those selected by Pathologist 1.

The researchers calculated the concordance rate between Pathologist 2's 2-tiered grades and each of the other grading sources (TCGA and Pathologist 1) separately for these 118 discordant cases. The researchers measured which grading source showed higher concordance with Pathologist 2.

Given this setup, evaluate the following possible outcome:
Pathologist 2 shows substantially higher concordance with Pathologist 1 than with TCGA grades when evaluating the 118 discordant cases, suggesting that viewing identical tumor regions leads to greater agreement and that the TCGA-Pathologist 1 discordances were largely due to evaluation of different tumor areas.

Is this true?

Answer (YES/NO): NO